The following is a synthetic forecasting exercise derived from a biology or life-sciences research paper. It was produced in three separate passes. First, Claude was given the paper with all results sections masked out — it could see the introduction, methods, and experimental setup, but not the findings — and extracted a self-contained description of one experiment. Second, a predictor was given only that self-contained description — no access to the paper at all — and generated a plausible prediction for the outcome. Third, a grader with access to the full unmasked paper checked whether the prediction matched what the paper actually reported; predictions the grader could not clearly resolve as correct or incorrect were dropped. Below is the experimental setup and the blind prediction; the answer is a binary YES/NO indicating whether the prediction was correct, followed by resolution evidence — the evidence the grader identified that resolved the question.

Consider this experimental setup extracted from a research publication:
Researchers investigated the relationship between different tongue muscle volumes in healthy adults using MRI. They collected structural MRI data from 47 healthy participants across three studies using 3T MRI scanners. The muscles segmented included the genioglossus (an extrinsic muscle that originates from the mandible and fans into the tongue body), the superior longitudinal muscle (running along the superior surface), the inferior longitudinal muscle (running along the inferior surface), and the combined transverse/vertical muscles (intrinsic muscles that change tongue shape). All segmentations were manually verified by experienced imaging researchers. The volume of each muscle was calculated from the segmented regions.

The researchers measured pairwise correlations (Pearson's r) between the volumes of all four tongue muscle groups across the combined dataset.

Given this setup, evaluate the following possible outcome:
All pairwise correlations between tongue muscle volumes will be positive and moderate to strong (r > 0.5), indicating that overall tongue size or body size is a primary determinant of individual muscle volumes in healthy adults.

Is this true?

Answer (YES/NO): NO